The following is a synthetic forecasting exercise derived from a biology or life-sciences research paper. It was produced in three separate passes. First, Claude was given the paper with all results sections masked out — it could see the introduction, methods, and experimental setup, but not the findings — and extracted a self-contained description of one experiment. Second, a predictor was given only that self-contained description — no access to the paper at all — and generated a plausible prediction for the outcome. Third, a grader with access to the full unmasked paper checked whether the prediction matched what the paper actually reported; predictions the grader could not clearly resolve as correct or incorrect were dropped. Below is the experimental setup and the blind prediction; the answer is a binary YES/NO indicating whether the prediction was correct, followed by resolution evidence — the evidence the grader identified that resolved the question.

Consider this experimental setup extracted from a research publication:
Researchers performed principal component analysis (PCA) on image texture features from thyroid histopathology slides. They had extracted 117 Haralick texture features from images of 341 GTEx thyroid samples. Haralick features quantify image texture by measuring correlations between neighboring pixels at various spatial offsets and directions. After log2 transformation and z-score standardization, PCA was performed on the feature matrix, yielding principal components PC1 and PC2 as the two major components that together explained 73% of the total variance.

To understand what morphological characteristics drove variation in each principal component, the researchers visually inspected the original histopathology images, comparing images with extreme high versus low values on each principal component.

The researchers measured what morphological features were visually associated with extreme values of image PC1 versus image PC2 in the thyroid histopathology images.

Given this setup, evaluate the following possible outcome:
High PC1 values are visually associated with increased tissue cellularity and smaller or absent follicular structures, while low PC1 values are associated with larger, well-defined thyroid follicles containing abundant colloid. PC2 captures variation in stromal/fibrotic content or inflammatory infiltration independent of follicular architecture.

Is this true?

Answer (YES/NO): NO